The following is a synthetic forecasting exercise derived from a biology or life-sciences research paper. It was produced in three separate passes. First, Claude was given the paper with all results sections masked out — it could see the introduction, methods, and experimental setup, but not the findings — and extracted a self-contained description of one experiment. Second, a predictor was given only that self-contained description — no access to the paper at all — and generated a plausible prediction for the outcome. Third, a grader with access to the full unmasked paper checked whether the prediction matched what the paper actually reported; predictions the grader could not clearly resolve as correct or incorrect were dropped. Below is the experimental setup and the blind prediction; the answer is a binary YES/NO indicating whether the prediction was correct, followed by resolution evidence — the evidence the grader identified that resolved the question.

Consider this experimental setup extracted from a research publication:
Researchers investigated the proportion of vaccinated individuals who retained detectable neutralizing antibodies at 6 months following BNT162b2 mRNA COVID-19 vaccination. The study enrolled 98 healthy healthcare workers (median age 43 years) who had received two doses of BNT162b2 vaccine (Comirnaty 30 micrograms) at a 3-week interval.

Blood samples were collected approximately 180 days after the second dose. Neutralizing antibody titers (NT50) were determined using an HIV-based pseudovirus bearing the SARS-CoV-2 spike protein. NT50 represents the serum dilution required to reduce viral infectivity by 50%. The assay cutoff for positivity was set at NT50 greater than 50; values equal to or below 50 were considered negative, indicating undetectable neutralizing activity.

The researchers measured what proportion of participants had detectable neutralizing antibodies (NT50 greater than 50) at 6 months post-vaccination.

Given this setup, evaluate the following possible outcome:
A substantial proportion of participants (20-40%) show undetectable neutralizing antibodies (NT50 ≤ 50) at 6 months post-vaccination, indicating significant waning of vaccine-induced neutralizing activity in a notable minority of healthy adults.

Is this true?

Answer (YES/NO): NO